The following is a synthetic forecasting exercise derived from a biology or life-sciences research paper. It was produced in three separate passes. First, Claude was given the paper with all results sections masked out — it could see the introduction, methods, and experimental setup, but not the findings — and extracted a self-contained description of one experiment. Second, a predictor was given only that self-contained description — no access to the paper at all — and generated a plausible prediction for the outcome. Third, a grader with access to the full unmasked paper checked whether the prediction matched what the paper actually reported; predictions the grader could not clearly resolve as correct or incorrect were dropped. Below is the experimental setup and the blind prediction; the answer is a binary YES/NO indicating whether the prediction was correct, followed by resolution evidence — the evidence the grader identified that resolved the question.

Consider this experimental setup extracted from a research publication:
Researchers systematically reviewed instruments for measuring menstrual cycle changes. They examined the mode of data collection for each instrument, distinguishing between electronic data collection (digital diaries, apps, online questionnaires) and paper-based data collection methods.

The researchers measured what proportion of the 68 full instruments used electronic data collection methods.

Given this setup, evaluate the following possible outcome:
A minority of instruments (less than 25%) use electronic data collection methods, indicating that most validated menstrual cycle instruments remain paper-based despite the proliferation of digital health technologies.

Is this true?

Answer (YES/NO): NO